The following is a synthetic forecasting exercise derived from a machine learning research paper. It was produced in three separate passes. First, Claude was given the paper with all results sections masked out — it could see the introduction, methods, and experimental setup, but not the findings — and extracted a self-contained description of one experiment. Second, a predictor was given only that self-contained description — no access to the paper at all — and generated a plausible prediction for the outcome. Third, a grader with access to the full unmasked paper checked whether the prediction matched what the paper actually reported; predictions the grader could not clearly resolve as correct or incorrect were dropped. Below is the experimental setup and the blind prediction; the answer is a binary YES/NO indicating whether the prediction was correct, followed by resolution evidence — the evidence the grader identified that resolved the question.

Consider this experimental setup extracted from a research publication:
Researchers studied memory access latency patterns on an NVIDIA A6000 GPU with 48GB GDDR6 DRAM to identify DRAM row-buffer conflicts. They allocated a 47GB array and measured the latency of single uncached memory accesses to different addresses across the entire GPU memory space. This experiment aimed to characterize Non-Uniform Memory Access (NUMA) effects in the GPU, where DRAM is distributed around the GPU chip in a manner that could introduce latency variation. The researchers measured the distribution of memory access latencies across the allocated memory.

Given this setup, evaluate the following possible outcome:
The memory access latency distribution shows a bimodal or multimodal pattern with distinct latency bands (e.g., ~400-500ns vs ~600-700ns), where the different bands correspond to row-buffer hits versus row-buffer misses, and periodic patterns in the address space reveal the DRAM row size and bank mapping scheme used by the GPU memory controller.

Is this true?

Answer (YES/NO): NO